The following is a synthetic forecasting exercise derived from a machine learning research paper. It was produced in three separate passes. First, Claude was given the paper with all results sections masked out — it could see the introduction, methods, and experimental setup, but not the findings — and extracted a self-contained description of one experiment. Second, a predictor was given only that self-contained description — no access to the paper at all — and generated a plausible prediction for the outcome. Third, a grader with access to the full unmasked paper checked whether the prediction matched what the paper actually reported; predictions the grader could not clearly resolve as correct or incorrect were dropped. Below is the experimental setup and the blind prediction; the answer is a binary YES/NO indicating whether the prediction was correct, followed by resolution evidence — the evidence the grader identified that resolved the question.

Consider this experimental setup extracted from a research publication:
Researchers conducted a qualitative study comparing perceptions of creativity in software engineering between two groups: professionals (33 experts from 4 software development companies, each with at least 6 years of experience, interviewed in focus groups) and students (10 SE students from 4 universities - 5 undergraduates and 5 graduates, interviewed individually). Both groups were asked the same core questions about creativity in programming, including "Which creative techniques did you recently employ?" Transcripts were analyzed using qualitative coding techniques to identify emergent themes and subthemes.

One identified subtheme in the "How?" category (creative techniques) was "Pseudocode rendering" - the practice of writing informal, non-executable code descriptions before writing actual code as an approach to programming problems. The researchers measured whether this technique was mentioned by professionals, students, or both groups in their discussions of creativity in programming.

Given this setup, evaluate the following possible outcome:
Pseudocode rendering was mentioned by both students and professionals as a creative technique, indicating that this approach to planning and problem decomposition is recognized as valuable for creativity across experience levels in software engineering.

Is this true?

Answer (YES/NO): NO